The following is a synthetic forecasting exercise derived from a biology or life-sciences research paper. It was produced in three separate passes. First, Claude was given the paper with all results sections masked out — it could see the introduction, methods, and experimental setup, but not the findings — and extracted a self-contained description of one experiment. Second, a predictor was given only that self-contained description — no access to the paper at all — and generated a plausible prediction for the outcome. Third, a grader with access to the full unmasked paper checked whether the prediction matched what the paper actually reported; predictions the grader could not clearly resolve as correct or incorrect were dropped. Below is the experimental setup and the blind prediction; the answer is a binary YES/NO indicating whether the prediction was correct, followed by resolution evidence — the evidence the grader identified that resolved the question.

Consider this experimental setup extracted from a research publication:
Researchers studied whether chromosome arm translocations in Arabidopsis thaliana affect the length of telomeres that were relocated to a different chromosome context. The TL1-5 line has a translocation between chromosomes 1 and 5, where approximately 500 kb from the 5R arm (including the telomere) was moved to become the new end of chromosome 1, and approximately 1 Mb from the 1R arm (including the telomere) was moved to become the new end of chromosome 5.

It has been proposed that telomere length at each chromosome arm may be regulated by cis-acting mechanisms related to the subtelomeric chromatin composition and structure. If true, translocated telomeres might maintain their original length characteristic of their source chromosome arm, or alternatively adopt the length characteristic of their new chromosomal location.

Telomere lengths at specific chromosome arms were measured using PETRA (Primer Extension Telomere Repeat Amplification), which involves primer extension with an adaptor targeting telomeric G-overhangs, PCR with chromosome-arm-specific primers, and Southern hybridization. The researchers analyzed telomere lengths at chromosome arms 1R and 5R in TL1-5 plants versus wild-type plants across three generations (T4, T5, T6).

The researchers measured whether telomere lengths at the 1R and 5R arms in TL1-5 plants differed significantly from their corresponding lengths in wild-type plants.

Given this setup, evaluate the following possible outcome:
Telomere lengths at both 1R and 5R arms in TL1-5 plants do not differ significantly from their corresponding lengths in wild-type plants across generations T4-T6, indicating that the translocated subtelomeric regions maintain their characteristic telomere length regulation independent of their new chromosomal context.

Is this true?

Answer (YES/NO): YES